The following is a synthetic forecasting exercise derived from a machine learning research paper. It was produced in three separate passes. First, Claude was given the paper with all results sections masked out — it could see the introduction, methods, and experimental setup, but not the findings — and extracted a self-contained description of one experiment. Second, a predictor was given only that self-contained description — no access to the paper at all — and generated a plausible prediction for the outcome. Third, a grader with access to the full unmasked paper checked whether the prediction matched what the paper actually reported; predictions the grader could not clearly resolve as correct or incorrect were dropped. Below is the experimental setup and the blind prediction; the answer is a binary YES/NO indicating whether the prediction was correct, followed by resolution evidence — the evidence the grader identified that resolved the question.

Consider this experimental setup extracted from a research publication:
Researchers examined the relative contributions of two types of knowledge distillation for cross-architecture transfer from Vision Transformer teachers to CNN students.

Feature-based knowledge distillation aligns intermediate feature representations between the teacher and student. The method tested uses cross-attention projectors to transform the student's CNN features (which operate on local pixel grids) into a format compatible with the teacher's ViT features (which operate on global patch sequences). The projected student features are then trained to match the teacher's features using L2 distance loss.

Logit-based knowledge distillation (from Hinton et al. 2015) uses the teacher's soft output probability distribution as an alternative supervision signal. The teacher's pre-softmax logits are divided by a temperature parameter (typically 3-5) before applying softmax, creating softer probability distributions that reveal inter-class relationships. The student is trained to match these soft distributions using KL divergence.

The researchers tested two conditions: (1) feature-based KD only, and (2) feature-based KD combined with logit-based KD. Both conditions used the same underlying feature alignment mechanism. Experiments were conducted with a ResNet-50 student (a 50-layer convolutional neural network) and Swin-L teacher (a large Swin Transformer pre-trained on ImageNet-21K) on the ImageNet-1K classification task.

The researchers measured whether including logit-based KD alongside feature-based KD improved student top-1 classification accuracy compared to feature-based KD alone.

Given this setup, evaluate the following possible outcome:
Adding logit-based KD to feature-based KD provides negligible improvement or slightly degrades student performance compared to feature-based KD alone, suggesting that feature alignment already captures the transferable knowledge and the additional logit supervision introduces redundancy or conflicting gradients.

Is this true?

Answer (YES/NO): NO